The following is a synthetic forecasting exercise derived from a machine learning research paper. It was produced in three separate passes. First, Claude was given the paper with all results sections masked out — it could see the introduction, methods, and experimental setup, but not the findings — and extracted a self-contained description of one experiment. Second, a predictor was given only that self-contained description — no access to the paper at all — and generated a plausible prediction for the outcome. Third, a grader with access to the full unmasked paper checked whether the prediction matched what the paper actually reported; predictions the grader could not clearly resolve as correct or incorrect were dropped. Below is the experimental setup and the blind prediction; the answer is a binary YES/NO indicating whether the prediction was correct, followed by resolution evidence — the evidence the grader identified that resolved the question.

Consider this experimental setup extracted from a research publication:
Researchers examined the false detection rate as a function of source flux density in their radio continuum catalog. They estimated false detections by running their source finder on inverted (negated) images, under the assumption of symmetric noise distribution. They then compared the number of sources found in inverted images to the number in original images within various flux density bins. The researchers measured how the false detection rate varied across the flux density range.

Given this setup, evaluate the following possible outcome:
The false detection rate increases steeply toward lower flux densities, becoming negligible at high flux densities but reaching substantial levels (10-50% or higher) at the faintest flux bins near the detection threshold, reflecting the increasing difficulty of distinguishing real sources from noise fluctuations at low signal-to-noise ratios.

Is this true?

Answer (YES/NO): NO